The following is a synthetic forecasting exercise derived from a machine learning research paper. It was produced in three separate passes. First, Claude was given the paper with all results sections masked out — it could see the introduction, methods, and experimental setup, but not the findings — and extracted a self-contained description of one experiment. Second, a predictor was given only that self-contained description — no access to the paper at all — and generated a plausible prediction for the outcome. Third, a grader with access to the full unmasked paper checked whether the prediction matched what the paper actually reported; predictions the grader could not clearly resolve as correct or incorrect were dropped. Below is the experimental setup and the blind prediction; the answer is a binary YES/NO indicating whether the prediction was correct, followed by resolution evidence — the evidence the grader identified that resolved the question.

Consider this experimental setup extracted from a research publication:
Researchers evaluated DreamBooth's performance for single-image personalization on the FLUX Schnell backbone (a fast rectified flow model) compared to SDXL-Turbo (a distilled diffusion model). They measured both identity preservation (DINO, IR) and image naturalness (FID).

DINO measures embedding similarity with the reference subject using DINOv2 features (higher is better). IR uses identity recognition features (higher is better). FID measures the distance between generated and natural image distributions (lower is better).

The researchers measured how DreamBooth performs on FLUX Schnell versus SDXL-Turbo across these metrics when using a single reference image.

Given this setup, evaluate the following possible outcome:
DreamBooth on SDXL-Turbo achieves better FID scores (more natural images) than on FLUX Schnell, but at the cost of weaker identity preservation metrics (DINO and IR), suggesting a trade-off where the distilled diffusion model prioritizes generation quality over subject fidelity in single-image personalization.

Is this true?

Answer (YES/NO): NO